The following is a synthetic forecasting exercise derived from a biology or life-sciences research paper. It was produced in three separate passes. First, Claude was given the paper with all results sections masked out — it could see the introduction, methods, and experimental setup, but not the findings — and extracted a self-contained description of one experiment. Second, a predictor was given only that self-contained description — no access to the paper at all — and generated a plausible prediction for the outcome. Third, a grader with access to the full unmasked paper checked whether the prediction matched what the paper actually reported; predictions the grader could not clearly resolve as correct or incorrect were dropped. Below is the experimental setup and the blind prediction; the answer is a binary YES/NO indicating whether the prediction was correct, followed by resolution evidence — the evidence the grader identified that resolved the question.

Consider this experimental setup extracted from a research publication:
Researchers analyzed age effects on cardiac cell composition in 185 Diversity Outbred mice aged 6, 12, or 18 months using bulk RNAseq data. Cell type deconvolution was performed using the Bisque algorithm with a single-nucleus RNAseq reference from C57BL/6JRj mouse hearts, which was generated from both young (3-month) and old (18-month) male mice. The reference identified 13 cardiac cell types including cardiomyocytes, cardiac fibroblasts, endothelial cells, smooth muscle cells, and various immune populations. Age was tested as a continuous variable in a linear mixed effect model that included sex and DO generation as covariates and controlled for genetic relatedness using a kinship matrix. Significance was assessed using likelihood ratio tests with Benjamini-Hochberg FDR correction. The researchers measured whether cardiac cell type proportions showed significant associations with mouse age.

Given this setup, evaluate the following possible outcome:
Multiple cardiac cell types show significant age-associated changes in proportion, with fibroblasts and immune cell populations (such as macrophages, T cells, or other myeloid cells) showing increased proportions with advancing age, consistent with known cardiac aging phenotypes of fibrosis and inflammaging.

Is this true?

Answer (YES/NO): NO